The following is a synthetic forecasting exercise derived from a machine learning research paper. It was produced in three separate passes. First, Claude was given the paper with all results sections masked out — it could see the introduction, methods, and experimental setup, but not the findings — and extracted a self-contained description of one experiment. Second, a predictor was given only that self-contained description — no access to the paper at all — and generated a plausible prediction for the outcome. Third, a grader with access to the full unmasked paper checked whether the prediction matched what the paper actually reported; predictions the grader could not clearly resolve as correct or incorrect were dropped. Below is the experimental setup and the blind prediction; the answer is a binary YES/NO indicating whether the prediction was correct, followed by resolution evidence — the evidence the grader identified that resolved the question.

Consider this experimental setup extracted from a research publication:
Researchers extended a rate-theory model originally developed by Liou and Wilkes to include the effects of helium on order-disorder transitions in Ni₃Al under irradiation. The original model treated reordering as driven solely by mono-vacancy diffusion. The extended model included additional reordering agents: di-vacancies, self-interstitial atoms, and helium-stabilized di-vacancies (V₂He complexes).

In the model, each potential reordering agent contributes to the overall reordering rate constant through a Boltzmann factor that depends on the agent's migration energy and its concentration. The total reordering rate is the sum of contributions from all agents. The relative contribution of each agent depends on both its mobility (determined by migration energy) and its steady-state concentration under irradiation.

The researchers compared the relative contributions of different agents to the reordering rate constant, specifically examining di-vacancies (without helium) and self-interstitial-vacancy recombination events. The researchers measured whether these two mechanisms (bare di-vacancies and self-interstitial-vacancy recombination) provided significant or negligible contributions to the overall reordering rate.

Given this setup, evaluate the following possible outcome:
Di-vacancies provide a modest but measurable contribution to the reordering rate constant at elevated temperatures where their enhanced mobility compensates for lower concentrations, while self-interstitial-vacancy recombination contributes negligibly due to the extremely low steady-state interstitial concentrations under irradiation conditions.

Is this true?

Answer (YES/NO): NO